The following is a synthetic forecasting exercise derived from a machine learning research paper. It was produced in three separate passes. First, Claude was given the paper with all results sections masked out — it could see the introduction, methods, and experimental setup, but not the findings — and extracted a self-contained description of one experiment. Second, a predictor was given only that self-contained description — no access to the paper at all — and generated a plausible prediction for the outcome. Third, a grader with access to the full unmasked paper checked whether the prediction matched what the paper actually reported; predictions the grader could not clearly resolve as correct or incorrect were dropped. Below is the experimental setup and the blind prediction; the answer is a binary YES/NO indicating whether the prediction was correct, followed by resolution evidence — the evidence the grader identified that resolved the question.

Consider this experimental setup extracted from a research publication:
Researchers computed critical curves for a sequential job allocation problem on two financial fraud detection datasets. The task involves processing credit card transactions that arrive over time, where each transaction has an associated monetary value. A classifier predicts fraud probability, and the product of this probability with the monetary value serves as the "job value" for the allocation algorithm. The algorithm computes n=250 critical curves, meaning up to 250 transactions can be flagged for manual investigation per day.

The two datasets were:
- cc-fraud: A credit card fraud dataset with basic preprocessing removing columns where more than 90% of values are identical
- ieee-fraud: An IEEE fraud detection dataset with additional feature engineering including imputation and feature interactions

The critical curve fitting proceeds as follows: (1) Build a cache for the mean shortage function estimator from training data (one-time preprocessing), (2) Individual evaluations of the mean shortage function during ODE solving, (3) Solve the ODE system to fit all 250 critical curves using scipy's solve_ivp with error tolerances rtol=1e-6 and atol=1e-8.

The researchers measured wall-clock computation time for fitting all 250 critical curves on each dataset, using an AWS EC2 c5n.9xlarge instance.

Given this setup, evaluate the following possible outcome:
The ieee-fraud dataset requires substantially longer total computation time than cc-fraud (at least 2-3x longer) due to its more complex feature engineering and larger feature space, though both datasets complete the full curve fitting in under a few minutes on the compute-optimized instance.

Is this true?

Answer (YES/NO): NO